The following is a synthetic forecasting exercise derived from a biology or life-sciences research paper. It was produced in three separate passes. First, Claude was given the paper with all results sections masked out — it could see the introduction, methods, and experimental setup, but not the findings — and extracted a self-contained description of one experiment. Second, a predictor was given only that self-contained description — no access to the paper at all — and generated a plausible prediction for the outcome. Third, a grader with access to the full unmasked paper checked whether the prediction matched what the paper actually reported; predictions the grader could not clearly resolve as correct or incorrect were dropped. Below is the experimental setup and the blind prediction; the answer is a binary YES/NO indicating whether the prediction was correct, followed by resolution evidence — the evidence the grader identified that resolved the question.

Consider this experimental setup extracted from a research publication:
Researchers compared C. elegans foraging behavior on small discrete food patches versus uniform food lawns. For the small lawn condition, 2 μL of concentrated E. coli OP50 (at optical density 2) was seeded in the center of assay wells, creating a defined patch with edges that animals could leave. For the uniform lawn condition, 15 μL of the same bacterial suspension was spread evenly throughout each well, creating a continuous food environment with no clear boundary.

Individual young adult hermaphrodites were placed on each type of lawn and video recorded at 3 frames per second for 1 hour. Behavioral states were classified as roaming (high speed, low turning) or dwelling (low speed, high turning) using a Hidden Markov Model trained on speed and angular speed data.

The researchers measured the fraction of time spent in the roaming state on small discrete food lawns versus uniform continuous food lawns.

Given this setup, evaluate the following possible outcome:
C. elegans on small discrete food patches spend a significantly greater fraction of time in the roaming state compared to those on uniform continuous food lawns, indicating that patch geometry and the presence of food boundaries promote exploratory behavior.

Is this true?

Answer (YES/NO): NO